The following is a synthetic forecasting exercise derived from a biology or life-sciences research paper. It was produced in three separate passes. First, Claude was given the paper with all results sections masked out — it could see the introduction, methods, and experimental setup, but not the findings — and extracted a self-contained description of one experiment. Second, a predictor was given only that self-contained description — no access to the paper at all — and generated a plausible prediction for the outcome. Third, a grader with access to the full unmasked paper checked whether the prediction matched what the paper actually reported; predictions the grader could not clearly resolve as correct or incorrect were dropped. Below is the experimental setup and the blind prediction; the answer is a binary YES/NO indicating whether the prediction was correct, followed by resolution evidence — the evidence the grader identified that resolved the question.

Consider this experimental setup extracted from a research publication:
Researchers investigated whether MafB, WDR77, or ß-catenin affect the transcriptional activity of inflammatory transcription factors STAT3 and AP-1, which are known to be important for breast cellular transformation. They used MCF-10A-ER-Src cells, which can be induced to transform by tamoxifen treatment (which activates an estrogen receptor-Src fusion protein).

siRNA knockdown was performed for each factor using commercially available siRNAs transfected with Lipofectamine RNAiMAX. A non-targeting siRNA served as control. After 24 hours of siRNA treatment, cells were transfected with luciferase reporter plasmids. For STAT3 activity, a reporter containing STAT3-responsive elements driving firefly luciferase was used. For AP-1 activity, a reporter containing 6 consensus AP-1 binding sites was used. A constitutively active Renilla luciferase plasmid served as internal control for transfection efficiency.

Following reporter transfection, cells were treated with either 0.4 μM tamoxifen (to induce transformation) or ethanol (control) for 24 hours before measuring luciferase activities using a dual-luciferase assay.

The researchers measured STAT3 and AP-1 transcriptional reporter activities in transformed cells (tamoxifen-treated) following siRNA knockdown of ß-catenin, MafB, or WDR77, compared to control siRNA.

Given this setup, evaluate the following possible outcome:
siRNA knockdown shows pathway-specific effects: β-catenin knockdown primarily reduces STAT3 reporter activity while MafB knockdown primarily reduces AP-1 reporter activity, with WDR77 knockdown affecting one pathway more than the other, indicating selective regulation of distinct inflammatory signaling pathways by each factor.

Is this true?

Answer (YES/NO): NO